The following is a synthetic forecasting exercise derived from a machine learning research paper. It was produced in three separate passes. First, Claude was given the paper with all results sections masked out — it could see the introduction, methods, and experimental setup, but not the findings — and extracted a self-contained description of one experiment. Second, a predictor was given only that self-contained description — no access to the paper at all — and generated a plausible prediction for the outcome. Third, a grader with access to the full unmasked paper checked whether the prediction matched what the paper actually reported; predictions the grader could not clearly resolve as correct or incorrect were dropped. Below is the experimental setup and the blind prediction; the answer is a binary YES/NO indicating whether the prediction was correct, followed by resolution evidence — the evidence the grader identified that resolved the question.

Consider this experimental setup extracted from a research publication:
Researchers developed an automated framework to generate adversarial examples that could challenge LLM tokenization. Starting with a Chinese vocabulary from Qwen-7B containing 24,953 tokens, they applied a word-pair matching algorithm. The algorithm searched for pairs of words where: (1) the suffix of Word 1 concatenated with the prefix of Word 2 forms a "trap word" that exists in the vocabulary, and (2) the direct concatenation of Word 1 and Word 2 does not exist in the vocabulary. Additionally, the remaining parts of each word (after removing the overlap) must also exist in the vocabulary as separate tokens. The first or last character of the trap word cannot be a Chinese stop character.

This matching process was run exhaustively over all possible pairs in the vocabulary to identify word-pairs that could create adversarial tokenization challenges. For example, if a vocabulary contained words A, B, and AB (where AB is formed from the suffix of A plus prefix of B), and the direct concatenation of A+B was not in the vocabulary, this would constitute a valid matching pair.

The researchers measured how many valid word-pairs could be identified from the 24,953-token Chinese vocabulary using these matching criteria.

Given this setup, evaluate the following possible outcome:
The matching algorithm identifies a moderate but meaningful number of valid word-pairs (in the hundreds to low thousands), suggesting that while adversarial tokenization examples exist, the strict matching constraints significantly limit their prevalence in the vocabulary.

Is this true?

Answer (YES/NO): NO